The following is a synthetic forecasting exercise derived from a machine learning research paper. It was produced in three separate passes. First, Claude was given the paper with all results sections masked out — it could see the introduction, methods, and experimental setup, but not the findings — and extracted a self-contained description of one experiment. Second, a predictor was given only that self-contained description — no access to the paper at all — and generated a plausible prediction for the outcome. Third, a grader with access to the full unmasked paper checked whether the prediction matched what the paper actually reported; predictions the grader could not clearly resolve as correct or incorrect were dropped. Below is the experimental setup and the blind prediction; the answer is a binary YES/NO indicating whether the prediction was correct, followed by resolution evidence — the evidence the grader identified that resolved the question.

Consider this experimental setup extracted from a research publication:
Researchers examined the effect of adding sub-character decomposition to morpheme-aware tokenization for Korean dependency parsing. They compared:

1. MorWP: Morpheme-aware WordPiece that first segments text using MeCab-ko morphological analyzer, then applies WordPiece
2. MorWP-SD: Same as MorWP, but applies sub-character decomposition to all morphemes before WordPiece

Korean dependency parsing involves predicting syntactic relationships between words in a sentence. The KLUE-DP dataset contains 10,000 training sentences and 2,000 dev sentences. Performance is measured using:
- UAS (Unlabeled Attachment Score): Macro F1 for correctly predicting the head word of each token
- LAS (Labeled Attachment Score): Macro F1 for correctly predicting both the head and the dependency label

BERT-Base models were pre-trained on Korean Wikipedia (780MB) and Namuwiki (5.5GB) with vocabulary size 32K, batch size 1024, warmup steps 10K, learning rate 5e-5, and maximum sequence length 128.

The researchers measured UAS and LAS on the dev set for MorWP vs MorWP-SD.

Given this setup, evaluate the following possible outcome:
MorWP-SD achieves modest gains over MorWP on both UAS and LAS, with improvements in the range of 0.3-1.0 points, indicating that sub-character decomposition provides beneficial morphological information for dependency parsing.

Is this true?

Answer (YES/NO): NO